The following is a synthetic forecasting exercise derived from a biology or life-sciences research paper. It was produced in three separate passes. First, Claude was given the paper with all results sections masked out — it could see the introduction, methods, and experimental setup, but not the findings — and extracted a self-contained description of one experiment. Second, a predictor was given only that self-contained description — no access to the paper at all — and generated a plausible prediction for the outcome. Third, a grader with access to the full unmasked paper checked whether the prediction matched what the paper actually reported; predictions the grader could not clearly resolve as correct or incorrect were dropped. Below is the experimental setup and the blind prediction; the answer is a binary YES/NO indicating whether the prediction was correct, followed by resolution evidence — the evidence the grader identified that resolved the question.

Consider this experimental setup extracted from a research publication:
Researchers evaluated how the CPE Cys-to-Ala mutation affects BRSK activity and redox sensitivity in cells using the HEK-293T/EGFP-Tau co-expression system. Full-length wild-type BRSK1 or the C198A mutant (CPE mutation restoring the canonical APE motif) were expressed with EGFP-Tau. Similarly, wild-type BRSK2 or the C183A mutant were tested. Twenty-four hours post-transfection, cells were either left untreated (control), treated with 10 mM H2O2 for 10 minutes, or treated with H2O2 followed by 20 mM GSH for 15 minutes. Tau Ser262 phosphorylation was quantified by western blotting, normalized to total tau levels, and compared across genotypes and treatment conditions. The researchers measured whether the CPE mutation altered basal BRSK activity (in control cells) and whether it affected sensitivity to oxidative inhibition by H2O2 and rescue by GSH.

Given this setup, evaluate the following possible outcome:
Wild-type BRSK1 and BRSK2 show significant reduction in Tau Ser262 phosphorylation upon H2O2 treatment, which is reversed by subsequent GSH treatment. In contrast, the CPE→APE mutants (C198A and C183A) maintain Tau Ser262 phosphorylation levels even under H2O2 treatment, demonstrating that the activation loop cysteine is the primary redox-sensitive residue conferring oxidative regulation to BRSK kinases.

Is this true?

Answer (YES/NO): NO